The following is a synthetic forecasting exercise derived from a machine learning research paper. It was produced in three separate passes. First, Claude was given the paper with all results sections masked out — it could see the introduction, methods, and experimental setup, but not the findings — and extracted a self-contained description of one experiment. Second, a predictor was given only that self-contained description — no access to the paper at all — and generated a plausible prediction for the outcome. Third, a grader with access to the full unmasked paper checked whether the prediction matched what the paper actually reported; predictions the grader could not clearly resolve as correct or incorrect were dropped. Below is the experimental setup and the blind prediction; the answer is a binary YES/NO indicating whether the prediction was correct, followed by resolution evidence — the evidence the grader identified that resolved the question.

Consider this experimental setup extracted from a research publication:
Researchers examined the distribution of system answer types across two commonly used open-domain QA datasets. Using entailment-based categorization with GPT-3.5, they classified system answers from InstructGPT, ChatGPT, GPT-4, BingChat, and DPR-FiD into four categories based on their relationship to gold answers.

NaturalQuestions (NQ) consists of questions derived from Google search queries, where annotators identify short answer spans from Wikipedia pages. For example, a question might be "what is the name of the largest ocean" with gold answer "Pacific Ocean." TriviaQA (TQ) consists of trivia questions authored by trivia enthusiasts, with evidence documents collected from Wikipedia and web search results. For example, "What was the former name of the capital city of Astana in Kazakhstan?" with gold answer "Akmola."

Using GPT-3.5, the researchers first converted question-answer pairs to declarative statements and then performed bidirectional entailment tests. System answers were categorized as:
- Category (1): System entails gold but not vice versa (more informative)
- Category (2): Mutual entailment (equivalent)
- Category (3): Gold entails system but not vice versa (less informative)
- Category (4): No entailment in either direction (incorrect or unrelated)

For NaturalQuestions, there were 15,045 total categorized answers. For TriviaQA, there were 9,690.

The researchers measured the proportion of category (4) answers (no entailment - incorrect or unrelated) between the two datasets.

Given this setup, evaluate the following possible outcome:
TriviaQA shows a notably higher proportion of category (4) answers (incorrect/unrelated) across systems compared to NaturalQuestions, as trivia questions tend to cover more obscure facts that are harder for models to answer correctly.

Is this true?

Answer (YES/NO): NO